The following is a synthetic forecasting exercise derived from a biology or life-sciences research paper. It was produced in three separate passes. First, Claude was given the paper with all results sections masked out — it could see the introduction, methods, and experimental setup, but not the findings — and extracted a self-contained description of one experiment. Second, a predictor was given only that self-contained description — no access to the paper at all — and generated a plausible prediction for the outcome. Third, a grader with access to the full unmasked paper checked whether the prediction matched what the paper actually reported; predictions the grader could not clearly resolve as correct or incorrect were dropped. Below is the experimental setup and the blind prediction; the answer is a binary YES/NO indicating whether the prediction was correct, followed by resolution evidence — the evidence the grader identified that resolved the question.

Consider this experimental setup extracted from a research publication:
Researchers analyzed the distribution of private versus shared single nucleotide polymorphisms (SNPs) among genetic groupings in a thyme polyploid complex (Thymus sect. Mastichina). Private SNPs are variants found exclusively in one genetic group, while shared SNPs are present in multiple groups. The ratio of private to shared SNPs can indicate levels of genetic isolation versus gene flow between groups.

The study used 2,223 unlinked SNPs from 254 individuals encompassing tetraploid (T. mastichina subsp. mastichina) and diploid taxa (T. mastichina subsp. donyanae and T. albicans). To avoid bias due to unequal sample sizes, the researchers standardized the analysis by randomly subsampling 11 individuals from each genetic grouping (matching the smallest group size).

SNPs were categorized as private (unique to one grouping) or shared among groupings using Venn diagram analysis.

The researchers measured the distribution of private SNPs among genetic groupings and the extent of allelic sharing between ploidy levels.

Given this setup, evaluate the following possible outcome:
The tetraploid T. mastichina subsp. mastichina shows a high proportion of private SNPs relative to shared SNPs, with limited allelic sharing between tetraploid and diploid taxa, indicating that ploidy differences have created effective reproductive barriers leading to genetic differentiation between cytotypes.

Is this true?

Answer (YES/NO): NO